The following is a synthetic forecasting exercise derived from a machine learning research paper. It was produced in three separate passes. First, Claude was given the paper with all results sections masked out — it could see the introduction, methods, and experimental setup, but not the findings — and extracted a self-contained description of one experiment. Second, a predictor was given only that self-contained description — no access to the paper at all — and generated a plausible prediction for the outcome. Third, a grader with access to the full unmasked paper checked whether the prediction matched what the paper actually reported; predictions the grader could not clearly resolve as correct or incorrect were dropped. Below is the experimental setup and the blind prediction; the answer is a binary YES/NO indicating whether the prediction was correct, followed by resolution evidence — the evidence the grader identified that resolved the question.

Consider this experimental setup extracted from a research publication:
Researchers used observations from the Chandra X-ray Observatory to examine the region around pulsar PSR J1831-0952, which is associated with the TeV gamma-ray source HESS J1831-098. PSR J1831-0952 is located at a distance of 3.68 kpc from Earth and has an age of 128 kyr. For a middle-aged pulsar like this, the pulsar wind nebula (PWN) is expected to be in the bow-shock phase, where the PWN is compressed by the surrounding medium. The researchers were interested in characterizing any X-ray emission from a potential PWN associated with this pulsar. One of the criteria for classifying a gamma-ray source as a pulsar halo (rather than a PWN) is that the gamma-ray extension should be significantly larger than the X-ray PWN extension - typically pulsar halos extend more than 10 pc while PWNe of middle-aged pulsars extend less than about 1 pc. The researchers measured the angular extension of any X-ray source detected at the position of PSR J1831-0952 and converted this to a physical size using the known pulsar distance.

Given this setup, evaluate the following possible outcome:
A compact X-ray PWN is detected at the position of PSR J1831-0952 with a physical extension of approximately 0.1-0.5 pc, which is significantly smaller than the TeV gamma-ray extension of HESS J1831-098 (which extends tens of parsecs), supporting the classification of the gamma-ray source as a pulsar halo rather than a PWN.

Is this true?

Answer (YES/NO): YES